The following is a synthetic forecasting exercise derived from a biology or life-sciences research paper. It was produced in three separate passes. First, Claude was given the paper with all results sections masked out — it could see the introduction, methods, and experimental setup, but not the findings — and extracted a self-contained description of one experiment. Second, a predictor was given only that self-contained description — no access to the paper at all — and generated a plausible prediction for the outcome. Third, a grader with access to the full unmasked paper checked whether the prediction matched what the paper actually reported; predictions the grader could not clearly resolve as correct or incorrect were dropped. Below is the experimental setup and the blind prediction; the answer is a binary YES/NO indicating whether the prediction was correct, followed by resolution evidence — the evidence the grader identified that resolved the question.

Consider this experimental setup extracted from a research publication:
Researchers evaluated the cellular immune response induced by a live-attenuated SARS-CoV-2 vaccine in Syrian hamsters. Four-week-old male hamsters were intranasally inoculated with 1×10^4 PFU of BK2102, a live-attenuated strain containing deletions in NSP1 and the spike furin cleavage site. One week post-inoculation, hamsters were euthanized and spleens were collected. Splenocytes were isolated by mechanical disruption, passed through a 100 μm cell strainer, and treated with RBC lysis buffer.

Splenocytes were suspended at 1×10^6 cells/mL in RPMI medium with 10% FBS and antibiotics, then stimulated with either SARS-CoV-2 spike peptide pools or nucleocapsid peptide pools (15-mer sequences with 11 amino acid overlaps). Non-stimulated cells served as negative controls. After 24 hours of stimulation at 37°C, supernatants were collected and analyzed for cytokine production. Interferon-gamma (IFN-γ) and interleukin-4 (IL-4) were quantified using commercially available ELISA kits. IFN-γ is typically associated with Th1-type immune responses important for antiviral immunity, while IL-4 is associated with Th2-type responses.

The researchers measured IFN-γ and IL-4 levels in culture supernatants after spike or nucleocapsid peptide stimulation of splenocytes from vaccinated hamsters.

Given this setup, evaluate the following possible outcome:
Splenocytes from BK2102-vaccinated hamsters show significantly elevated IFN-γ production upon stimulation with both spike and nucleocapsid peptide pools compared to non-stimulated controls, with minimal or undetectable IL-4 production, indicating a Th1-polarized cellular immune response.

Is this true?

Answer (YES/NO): NO